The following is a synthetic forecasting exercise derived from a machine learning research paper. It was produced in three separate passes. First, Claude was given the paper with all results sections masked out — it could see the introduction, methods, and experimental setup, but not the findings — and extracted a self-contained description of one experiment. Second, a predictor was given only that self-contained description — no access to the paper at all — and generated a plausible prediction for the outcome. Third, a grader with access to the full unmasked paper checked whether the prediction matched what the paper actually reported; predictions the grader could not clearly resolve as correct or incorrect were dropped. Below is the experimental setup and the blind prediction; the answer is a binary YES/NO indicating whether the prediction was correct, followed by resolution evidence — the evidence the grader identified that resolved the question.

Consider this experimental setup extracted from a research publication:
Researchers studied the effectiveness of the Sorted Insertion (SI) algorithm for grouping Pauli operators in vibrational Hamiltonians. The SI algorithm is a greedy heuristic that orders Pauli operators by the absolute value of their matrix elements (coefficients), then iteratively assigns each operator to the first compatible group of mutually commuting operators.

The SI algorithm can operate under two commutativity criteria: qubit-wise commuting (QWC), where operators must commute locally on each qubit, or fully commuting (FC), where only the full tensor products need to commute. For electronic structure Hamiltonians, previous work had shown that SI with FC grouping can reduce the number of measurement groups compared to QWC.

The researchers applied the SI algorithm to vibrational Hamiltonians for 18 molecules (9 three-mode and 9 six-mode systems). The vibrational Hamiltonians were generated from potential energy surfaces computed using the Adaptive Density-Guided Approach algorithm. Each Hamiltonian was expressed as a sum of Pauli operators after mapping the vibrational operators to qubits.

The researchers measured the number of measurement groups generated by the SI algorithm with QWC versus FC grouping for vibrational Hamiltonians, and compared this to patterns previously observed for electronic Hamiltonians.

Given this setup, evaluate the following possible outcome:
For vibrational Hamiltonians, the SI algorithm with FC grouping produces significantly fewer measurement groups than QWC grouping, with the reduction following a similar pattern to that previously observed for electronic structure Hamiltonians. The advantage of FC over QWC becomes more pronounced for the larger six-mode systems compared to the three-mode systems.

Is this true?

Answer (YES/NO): NO